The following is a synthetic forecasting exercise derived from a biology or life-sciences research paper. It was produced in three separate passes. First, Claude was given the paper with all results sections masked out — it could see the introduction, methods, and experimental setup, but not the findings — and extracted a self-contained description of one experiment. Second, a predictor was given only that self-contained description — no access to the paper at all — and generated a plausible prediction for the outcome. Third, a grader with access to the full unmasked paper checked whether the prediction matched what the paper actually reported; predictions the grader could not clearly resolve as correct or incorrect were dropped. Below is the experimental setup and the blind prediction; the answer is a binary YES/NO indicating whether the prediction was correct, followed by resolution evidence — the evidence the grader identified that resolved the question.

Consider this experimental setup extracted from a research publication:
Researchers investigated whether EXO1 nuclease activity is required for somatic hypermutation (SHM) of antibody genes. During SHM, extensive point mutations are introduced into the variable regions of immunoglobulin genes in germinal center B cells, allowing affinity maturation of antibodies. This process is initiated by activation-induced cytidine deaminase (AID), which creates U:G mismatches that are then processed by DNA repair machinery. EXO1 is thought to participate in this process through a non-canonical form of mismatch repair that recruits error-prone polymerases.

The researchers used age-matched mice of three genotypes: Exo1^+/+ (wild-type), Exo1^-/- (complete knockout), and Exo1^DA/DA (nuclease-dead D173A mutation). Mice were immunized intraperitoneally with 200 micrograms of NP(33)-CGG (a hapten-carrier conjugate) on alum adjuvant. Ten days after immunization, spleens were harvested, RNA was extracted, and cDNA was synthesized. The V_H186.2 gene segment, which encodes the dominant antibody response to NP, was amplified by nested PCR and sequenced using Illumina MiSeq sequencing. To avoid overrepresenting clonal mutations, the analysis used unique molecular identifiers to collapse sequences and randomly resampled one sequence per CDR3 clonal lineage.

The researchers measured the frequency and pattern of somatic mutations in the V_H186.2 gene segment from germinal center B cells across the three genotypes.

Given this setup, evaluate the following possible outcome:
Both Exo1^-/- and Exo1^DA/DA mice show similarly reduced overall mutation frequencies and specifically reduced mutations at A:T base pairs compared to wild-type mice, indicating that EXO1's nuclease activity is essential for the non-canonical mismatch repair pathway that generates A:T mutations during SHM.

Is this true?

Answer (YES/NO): NO